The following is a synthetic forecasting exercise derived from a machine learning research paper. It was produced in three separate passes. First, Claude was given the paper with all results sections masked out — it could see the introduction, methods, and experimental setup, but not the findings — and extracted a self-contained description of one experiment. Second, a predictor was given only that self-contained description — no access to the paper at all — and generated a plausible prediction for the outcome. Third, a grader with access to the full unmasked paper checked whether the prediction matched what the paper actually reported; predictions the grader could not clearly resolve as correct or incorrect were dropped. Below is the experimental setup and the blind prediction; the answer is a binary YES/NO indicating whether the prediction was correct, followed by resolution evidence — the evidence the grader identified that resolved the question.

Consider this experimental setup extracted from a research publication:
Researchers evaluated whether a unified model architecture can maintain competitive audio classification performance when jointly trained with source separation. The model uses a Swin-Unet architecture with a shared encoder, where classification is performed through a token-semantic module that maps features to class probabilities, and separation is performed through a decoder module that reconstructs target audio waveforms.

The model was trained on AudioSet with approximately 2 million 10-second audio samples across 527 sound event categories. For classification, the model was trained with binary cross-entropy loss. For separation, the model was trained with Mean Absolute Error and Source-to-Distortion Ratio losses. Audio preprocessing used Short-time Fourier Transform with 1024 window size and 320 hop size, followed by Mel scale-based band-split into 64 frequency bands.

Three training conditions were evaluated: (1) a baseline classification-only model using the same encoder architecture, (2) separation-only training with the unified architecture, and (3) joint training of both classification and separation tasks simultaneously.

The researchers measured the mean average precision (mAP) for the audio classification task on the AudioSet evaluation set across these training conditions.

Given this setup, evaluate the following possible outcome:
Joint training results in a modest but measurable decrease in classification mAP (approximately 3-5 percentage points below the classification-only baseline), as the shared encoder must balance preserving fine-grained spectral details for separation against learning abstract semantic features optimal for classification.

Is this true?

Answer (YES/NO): NO